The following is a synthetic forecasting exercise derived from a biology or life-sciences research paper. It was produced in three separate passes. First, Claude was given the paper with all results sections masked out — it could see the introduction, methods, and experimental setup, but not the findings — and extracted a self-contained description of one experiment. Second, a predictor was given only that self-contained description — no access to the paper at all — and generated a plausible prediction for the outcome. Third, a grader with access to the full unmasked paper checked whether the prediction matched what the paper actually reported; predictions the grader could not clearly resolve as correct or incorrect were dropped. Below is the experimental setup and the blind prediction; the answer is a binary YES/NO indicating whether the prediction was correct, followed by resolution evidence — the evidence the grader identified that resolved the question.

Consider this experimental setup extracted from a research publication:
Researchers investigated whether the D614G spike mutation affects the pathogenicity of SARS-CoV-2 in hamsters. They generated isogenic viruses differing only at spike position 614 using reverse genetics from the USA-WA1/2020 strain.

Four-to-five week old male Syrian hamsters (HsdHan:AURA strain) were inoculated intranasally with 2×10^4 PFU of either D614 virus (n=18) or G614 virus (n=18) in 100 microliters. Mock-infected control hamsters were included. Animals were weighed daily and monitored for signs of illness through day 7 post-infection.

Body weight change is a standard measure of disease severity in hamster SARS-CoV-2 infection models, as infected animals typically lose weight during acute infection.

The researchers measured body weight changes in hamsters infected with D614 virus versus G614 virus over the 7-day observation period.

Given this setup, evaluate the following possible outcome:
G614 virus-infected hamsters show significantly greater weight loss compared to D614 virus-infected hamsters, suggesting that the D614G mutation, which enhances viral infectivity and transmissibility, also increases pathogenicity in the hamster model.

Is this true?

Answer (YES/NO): NO